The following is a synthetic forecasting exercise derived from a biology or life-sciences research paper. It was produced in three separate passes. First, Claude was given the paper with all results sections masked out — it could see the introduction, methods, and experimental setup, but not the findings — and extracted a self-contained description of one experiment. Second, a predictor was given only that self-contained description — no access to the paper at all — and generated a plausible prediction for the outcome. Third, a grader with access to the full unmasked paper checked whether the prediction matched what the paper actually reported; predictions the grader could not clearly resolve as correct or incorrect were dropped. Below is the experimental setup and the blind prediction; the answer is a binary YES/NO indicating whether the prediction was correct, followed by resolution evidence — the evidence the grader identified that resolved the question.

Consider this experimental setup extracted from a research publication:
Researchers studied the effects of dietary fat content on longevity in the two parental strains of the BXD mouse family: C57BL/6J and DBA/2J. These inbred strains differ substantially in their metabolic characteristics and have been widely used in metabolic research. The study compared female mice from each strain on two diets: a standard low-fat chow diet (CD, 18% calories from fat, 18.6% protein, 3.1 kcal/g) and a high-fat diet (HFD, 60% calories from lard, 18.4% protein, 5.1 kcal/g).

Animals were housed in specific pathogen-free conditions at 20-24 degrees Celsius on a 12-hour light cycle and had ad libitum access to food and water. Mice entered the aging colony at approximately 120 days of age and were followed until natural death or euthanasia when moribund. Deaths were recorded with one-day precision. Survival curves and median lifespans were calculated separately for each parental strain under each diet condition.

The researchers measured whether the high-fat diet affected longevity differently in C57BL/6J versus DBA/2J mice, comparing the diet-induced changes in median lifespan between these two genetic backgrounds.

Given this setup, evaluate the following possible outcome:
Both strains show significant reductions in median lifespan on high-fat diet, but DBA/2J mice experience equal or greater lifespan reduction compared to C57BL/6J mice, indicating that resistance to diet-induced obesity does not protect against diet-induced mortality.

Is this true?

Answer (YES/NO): NO